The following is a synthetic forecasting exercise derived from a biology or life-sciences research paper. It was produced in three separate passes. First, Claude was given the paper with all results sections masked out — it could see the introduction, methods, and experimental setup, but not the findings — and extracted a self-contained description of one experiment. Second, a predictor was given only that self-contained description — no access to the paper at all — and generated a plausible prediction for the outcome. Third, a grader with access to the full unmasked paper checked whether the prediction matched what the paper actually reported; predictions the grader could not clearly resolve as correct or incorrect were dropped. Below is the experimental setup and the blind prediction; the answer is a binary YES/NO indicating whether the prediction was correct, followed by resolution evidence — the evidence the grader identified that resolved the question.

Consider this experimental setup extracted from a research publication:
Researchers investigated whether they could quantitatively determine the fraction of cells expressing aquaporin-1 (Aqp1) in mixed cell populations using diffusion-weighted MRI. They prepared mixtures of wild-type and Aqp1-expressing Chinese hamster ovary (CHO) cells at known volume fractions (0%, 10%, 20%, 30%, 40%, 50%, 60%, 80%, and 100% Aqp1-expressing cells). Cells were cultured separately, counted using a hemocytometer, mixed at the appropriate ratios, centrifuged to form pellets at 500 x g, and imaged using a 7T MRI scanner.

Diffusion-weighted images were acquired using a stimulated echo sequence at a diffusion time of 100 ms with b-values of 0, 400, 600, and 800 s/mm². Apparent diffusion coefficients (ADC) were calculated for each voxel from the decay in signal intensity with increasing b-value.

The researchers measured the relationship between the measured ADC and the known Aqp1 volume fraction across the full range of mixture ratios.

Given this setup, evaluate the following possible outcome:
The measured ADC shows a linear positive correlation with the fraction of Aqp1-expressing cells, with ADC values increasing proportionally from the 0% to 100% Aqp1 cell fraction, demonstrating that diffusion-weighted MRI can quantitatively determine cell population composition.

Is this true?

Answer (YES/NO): NO